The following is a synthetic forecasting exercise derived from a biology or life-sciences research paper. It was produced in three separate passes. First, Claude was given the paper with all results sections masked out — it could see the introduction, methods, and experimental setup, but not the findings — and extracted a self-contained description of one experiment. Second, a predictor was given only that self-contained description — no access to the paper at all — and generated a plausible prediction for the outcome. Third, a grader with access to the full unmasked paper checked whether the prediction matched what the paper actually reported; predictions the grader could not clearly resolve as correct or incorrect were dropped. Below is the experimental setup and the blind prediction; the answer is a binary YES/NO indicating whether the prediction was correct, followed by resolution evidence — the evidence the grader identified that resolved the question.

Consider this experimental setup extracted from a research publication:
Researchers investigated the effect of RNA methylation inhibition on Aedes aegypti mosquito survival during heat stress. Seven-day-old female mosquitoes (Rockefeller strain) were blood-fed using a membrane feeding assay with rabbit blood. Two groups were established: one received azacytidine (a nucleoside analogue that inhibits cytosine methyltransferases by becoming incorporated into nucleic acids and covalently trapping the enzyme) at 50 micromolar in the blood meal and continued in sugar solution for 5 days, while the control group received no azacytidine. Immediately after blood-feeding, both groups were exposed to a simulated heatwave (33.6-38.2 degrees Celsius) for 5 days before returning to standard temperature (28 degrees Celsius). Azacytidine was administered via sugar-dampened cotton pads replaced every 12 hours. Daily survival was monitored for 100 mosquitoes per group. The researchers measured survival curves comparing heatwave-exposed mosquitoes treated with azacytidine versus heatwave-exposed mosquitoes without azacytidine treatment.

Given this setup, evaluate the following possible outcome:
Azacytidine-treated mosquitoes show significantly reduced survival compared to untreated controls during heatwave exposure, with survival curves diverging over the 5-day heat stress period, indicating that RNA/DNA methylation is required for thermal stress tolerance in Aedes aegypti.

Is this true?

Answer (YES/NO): NO